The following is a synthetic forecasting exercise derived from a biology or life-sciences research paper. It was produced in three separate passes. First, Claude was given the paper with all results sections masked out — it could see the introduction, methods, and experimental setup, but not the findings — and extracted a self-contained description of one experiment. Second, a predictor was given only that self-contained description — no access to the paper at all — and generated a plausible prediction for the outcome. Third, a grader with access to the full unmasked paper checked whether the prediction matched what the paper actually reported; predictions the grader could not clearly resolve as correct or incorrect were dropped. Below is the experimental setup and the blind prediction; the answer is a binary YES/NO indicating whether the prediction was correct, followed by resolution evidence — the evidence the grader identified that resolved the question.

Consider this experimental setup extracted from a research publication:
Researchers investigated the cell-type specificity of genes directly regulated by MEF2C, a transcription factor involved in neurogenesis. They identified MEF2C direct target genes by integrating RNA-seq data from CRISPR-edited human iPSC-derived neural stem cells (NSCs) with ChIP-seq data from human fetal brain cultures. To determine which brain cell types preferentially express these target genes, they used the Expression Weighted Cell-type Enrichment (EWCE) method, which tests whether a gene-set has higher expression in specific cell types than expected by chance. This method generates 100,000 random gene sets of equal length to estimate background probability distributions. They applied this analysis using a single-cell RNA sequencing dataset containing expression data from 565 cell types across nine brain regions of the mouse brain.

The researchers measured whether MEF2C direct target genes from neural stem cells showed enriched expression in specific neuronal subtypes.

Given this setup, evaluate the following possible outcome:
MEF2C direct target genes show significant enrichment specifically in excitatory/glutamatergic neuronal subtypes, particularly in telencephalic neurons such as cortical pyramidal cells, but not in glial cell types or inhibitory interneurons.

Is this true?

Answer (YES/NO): NO